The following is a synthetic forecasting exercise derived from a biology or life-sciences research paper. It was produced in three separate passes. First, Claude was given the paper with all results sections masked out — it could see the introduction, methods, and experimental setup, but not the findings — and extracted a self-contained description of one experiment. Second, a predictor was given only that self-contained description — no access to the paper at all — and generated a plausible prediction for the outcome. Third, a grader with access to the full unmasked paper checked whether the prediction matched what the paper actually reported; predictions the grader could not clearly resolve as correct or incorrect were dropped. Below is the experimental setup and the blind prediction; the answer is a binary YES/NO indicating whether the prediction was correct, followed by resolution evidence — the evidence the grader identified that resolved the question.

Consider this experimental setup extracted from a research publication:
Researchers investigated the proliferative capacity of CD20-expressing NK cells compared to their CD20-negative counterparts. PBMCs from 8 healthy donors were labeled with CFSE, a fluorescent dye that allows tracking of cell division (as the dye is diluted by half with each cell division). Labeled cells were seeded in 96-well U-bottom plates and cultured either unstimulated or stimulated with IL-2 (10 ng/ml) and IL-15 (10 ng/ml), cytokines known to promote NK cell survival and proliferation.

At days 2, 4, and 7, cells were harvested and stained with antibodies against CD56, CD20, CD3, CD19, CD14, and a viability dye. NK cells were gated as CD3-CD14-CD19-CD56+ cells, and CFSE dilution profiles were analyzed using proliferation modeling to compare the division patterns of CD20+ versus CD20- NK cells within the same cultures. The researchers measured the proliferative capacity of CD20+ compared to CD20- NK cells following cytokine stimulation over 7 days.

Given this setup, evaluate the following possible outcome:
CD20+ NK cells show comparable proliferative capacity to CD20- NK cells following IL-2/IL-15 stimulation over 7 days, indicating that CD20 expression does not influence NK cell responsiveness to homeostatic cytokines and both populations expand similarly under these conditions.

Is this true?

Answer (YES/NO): NO